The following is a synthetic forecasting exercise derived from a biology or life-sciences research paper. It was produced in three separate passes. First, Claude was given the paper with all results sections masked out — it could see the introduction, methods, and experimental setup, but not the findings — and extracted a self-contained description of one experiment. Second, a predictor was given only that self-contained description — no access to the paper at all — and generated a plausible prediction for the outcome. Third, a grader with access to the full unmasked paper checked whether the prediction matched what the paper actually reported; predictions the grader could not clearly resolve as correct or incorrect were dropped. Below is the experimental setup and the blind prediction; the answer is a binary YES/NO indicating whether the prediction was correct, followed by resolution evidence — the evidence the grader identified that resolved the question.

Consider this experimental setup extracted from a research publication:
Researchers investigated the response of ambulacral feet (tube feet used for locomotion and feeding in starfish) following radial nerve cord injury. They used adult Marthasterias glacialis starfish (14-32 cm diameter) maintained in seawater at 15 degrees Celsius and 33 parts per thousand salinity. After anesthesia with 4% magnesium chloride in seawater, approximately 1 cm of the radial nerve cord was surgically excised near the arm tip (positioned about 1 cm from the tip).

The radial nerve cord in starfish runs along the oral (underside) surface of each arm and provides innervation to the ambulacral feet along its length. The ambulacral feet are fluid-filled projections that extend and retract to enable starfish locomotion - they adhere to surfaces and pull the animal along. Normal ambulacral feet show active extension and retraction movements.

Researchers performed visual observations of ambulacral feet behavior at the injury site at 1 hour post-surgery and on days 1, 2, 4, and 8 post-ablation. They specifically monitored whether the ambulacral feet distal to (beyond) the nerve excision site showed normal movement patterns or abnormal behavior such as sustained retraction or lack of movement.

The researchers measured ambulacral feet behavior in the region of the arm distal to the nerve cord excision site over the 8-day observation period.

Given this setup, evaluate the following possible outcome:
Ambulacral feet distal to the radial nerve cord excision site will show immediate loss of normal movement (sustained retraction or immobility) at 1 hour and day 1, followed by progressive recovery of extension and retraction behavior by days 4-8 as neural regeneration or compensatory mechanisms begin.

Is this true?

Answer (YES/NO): NO